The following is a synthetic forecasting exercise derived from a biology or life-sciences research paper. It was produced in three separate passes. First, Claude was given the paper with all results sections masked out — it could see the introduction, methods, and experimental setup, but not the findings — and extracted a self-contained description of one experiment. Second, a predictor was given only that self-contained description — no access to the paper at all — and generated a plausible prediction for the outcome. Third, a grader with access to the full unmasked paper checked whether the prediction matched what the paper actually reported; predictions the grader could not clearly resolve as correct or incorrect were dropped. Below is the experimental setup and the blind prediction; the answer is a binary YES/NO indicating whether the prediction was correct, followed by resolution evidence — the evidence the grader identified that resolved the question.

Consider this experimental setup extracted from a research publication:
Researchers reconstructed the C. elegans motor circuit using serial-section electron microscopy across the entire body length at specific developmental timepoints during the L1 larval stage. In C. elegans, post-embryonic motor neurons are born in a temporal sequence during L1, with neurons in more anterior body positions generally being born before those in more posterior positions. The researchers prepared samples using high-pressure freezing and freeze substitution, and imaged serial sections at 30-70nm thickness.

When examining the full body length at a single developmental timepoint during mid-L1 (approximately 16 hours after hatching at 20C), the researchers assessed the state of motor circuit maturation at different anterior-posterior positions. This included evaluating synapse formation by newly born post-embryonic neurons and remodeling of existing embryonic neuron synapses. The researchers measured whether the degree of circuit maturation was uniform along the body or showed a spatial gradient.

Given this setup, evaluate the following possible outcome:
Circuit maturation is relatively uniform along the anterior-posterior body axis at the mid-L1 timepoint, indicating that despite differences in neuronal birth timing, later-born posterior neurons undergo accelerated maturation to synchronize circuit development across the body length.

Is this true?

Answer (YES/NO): NO